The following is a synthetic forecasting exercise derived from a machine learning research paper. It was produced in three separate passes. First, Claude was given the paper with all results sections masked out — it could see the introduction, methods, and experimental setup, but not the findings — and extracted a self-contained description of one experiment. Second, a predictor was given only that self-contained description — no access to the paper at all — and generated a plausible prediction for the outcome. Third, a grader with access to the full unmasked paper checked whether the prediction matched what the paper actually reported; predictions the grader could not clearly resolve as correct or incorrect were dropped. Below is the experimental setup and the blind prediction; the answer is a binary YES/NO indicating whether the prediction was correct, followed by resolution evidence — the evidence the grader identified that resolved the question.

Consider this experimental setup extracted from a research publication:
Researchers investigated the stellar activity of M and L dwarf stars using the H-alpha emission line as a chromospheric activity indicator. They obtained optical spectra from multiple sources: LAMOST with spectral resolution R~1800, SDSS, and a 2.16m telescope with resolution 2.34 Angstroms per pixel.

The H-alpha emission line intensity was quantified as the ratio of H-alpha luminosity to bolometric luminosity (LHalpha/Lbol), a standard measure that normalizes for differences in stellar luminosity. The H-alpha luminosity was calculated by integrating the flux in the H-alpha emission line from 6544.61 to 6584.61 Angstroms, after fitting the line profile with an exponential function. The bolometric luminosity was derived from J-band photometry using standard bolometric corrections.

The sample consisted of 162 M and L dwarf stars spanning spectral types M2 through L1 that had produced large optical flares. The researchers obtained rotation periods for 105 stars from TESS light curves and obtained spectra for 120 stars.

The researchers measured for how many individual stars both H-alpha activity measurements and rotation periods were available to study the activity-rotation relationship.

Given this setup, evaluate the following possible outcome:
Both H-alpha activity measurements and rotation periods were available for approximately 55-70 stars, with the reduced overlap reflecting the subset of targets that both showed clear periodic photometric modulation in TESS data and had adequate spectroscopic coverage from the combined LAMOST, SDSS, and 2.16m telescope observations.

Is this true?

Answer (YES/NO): NO